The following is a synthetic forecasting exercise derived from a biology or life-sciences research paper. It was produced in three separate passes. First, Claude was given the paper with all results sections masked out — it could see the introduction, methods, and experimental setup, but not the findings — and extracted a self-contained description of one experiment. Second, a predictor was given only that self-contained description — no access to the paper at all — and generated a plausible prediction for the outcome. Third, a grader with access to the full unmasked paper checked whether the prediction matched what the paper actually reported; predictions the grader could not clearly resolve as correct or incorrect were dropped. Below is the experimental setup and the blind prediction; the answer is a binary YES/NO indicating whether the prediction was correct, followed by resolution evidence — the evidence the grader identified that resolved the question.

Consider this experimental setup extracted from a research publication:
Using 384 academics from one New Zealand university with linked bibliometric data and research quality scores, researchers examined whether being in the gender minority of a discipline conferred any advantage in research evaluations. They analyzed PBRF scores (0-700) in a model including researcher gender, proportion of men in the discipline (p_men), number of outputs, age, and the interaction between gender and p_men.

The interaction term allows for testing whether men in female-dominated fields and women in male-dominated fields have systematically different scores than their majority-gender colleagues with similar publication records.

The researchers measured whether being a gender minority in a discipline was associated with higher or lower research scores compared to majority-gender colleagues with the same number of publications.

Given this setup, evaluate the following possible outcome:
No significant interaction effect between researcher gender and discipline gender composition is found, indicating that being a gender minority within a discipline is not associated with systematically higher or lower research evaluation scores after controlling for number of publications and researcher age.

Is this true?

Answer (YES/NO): NO